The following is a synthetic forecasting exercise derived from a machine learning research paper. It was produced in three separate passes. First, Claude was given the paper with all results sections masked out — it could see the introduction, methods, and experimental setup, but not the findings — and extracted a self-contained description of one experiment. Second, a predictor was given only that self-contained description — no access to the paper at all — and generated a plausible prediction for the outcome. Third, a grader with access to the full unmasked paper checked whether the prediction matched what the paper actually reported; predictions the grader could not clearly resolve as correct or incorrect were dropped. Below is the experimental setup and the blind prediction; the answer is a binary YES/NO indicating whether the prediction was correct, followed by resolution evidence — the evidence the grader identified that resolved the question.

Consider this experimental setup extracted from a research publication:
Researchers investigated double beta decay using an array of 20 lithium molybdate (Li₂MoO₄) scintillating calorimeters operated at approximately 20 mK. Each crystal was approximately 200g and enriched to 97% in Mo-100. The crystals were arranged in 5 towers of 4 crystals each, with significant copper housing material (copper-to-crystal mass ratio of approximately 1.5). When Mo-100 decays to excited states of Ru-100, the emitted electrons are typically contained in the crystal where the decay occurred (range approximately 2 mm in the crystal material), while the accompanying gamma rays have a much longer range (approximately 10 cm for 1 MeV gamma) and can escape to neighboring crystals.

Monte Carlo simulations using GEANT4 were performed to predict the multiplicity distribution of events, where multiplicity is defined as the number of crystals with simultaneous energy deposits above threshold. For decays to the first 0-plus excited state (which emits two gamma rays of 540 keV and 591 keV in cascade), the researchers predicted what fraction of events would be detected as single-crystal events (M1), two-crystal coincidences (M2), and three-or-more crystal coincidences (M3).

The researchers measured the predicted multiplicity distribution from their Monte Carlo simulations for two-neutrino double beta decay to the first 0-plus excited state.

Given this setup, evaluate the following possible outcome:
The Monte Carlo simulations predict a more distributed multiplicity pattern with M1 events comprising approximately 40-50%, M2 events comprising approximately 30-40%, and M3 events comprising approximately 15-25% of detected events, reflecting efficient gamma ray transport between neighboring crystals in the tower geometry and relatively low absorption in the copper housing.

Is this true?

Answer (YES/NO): NO